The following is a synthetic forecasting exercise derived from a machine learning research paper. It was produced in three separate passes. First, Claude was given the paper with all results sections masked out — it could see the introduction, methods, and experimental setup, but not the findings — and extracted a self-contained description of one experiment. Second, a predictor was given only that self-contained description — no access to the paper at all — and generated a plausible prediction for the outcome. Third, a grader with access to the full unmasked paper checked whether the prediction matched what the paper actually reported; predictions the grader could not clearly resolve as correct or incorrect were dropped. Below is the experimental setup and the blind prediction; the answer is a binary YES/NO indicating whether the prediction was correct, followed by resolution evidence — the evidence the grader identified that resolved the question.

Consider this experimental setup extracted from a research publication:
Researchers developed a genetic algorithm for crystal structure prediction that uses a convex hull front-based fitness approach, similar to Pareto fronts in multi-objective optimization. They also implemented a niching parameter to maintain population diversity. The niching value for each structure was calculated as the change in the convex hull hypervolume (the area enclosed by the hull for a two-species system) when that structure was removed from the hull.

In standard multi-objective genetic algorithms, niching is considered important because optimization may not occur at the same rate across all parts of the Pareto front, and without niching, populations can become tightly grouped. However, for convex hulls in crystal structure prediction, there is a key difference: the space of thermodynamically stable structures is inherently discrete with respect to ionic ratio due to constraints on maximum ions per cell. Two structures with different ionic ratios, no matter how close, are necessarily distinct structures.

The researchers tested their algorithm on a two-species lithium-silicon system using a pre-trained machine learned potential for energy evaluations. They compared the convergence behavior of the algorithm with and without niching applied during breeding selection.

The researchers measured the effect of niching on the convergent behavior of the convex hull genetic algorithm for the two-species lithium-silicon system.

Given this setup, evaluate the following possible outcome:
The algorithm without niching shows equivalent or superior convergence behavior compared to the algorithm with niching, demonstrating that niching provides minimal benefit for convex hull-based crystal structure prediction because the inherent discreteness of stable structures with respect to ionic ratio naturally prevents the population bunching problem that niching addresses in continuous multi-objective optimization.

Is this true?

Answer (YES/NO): NO